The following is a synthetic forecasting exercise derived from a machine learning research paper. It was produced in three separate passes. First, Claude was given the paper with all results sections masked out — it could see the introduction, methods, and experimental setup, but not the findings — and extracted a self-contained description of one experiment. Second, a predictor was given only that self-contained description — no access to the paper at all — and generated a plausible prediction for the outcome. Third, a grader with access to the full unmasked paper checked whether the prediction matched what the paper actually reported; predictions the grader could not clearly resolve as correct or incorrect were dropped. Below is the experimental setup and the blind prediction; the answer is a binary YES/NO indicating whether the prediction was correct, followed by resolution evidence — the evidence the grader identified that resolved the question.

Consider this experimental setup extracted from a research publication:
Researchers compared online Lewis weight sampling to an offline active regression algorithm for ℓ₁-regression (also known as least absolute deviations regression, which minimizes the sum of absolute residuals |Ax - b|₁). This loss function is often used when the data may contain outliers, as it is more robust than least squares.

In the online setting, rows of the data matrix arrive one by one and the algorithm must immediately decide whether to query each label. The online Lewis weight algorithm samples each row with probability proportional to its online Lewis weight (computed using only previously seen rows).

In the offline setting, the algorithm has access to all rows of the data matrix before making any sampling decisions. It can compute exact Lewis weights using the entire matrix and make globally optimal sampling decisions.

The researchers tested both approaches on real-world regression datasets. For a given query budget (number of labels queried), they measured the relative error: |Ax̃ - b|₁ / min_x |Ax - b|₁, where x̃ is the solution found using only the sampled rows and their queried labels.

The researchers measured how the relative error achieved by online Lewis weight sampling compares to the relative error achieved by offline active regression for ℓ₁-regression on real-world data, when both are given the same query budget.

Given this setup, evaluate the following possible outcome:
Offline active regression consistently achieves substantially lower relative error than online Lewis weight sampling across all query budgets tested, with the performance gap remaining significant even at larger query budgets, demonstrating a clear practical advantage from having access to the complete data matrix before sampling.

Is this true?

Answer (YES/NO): NO